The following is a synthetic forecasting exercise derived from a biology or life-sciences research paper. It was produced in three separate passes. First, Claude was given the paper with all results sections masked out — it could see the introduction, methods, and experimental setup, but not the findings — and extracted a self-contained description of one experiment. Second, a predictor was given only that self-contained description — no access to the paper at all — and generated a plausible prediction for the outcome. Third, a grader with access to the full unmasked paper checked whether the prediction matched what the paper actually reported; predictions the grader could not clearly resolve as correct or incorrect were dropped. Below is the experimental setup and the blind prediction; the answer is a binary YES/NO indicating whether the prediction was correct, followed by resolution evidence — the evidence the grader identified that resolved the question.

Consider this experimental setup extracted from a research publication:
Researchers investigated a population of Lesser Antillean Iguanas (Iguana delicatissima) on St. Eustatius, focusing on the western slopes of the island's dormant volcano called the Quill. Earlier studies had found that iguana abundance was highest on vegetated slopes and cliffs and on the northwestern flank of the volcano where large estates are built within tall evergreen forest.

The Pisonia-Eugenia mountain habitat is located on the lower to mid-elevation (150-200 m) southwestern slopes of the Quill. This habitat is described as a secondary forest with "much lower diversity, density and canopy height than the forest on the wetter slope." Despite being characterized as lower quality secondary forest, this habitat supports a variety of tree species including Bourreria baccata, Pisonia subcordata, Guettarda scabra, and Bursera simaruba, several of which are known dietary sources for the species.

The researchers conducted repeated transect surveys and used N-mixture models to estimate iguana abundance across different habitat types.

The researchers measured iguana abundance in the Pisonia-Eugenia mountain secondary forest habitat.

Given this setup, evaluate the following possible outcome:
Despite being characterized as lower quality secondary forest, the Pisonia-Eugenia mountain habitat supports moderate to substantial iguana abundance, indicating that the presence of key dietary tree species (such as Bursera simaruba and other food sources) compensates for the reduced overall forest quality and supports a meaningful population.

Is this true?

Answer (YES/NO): YES